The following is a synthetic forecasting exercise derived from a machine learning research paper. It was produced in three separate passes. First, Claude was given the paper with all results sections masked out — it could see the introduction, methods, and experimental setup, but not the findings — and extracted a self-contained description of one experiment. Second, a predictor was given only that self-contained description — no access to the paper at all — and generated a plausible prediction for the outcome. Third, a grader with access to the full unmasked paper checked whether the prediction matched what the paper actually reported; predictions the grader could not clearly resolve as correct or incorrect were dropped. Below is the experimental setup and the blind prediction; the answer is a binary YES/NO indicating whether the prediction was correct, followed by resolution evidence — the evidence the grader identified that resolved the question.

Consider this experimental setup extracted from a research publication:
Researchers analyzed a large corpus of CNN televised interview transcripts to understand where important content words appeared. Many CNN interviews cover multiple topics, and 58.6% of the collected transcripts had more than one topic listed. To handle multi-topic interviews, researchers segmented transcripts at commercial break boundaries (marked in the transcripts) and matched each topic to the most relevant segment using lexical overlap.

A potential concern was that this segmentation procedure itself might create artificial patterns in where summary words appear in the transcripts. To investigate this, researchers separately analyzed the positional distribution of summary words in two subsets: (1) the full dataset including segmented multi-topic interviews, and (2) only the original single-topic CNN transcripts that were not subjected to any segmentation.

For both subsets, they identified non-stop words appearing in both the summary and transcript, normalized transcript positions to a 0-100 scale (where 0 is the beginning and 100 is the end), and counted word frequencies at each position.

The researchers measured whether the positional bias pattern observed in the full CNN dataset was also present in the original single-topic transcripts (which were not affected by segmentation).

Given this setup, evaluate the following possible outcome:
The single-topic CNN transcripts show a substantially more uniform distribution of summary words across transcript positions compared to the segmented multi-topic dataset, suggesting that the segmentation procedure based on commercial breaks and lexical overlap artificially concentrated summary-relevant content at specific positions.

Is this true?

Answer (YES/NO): NO